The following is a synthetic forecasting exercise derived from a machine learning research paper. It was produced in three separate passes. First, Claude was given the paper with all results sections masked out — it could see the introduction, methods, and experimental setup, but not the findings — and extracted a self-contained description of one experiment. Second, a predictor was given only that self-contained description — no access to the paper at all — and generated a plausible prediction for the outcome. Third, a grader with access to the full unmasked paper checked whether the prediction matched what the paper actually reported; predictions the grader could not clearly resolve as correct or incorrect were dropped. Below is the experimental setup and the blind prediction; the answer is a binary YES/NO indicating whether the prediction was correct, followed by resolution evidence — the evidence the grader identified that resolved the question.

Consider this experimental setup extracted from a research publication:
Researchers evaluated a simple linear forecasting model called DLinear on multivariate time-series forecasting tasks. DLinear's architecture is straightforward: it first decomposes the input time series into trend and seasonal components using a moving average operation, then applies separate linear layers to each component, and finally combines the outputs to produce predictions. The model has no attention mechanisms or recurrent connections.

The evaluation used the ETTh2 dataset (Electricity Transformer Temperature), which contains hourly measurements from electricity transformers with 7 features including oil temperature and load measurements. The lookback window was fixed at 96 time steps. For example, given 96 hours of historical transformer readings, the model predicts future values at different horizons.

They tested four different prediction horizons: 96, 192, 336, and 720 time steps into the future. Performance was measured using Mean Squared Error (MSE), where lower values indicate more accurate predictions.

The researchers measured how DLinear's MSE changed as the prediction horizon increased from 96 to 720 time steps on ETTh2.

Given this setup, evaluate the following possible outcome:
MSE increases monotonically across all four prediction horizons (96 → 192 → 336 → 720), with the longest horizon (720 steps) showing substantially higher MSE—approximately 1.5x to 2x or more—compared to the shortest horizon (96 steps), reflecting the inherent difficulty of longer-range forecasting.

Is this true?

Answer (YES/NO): YES